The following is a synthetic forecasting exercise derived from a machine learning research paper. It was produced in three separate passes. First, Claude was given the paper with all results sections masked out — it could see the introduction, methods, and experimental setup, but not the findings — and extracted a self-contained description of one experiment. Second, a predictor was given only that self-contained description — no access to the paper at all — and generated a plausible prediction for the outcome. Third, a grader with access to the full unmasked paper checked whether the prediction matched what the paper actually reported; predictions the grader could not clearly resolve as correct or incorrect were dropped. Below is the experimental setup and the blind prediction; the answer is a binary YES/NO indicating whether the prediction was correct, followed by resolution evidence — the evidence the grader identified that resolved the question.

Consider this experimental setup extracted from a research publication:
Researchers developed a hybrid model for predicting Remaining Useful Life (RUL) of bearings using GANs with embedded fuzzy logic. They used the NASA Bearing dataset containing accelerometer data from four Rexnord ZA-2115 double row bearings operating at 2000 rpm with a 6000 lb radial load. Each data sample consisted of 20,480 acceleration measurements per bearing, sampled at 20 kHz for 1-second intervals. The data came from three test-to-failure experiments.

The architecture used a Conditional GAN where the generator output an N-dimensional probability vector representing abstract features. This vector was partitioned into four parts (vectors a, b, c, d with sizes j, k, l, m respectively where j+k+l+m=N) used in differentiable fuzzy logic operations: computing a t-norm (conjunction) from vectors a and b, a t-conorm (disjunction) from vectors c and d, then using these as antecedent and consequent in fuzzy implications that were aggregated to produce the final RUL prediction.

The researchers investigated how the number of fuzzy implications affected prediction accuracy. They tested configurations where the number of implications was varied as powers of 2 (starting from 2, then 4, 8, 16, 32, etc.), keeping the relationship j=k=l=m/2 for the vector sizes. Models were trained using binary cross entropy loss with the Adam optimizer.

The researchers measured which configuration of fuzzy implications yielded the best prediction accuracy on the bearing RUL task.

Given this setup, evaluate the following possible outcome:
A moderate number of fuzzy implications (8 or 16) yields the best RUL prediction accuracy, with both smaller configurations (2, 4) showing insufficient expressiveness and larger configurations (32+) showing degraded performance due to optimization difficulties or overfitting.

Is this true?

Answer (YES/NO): YES